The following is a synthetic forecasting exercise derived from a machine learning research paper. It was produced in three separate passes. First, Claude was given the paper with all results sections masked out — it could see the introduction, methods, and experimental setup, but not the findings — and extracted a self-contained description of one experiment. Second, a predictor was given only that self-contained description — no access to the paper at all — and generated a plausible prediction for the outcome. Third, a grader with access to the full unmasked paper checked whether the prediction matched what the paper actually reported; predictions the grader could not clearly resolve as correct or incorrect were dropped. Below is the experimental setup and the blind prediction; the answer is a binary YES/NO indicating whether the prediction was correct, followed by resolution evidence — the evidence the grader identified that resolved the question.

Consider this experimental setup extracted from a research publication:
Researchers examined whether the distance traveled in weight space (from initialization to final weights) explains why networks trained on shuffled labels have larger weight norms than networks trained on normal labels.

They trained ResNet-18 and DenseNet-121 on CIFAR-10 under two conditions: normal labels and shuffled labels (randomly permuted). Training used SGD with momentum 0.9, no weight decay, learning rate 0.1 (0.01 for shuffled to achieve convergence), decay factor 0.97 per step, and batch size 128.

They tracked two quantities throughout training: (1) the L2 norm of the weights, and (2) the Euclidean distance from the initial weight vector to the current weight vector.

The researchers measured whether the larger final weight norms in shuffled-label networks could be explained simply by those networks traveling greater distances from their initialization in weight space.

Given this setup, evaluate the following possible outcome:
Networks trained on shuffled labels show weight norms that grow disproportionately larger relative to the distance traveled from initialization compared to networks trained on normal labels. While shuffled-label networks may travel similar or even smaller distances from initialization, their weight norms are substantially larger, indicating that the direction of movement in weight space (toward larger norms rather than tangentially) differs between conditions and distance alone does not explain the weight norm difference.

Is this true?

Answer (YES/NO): NO